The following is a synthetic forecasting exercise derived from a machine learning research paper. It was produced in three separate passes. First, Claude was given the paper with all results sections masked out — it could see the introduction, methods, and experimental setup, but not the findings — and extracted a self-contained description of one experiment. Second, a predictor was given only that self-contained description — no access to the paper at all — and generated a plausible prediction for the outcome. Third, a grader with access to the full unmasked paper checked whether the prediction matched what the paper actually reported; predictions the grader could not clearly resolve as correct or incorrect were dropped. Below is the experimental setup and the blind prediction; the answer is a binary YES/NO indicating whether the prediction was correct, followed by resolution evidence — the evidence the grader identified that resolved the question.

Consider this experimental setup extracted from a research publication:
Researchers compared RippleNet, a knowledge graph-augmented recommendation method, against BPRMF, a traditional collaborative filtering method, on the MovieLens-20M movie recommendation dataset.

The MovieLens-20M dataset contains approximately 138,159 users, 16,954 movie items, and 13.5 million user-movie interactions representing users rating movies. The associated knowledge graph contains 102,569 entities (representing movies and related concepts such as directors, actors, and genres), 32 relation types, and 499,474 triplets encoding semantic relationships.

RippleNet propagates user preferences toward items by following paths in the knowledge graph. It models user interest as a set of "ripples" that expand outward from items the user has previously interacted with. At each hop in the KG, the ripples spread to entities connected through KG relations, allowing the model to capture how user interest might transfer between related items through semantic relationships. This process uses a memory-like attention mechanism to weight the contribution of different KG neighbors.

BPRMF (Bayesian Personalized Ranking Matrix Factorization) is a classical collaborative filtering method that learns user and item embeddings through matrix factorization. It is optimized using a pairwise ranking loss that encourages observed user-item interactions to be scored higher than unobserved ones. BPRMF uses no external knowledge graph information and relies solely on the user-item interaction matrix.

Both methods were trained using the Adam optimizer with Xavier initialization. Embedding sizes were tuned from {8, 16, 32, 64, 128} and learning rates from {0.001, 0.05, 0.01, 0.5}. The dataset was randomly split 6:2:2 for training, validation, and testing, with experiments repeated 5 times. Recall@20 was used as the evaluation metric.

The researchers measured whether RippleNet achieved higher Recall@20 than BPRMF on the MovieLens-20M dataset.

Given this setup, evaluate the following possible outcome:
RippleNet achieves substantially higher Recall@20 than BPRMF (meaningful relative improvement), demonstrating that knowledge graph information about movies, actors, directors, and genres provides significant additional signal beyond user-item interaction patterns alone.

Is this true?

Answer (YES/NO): NO